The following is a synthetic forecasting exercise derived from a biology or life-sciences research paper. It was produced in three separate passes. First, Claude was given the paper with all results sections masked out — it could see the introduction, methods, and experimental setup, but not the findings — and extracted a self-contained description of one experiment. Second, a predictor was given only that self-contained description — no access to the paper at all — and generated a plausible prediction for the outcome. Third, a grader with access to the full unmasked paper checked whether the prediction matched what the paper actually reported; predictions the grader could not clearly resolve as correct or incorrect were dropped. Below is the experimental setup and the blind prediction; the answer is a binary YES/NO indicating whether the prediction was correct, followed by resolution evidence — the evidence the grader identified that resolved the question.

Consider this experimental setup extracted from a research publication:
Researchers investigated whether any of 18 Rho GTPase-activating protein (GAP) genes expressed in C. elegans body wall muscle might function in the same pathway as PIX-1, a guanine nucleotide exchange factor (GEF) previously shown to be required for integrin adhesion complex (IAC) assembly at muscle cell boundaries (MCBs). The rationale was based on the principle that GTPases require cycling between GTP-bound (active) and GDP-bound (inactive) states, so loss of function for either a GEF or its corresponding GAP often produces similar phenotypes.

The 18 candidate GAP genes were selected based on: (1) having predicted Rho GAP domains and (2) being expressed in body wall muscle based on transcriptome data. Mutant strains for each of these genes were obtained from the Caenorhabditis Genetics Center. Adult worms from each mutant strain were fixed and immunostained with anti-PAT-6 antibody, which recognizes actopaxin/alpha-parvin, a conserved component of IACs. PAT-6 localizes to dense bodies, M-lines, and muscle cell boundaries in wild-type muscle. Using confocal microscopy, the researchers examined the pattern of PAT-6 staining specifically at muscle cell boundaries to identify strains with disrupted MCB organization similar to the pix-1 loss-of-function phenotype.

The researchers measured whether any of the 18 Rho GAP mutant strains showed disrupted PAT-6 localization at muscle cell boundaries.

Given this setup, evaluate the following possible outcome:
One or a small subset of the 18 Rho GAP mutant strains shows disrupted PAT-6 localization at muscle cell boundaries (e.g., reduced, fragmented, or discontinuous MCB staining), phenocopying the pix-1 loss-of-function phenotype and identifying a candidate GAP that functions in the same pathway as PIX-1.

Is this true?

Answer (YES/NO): YES